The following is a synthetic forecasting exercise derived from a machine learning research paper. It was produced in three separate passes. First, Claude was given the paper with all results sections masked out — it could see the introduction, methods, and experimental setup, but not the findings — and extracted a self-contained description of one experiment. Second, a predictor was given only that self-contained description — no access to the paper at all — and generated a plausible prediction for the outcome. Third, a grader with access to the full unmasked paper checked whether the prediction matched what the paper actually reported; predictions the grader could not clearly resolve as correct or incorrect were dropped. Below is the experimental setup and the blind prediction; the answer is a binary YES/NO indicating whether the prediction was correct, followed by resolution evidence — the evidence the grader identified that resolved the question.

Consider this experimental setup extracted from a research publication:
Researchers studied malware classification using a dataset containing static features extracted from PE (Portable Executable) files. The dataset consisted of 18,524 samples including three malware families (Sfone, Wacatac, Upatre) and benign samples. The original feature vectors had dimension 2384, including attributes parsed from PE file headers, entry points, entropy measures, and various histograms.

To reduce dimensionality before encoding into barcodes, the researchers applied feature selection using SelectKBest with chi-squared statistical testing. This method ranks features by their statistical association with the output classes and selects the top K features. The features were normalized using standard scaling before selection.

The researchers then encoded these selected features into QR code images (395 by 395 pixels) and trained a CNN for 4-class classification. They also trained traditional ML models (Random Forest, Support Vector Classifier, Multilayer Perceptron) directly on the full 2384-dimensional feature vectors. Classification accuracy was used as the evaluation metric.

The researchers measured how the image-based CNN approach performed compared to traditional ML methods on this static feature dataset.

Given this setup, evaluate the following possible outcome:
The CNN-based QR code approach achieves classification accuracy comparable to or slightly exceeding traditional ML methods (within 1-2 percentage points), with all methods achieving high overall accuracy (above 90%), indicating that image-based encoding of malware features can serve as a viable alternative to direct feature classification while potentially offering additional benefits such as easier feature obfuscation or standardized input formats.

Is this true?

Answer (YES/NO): NO